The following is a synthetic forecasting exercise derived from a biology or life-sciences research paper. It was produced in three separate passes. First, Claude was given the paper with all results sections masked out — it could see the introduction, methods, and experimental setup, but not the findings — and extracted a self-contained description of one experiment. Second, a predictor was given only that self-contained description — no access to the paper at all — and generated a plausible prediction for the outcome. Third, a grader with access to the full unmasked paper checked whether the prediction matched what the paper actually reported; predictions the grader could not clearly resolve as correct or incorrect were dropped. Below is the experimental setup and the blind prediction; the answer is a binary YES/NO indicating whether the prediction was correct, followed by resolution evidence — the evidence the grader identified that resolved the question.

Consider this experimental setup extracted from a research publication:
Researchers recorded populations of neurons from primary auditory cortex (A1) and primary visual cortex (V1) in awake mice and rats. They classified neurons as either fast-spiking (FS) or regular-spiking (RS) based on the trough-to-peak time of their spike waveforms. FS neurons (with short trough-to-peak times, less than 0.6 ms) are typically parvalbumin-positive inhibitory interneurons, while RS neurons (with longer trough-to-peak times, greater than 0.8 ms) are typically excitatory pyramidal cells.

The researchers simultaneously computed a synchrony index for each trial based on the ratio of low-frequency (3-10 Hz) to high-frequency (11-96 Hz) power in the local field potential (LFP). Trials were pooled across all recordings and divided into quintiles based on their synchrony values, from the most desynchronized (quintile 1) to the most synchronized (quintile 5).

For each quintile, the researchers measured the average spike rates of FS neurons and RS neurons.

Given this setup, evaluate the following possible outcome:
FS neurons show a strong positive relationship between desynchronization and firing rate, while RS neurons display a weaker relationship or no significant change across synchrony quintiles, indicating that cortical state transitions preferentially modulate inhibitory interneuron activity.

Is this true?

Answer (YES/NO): YES